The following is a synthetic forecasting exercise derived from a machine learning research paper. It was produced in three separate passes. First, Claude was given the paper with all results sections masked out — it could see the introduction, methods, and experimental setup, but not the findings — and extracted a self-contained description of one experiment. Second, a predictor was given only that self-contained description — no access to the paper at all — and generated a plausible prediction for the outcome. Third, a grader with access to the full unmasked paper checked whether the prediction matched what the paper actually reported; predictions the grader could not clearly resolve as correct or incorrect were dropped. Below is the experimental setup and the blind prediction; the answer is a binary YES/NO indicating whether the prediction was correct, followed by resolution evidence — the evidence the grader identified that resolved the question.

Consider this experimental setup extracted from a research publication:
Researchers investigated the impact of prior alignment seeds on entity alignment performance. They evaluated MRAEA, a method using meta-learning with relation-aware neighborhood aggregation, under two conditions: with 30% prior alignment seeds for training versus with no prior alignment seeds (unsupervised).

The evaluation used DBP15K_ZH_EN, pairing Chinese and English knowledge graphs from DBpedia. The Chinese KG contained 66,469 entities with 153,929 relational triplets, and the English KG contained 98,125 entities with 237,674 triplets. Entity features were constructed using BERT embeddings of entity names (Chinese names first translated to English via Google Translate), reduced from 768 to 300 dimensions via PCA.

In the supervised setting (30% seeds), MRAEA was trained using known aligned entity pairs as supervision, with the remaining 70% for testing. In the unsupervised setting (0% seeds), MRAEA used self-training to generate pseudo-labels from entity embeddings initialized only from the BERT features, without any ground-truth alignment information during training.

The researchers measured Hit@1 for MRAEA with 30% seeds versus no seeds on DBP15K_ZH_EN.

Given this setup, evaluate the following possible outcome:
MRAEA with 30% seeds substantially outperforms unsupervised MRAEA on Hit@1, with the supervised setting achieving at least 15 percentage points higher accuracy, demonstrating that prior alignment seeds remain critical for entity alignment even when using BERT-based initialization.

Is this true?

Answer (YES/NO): NO